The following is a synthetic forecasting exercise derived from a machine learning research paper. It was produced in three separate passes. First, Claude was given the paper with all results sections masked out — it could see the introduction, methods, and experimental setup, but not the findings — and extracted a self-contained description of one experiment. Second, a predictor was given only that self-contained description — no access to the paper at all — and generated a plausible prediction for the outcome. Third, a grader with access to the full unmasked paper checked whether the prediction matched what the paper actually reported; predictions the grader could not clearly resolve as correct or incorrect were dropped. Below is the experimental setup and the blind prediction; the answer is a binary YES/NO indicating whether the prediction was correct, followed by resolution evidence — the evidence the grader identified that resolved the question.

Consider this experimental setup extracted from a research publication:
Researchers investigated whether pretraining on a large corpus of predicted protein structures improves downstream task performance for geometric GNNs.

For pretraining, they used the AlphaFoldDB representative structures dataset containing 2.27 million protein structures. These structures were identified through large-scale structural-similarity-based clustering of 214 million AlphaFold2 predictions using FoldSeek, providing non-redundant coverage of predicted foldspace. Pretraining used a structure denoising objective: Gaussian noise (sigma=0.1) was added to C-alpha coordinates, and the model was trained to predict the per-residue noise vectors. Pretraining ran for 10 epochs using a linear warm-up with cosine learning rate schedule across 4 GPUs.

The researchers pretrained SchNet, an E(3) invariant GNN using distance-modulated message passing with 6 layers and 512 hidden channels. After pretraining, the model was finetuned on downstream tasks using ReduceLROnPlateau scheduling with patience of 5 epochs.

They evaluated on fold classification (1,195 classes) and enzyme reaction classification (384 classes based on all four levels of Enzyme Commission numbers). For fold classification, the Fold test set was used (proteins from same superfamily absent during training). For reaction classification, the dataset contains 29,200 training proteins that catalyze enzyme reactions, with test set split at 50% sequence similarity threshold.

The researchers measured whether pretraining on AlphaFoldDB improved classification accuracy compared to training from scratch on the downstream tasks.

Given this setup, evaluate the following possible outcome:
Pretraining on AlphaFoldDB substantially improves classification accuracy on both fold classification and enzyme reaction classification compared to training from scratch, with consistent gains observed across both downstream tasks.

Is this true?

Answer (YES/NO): YES